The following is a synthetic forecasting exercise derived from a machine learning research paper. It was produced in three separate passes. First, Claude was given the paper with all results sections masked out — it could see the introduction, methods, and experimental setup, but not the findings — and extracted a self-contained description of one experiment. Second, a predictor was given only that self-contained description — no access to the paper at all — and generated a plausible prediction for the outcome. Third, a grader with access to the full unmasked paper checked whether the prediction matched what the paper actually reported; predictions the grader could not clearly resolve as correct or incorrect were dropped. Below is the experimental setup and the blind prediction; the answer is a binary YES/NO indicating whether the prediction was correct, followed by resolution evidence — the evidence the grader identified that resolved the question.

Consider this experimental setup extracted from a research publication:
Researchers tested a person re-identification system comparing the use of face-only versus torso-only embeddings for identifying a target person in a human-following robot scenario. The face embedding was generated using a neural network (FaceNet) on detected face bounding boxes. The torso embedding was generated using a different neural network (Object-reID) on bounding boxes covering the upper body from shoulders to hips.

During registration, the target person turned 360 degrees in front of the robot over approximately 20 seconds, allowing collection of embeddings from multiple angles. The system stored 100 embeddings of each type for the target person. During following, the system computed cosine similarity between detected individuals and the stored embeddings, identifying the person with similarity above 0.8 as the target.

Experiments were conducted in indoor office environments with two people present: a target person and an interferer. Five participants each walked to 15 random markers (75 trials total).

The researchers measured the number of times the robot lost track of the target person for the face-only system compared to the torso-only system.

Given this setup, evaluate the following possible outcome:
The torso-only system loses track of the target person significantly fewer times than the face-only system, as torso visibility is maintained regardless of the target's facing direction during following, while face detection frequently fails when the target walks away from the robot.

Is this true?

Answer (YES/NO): YES